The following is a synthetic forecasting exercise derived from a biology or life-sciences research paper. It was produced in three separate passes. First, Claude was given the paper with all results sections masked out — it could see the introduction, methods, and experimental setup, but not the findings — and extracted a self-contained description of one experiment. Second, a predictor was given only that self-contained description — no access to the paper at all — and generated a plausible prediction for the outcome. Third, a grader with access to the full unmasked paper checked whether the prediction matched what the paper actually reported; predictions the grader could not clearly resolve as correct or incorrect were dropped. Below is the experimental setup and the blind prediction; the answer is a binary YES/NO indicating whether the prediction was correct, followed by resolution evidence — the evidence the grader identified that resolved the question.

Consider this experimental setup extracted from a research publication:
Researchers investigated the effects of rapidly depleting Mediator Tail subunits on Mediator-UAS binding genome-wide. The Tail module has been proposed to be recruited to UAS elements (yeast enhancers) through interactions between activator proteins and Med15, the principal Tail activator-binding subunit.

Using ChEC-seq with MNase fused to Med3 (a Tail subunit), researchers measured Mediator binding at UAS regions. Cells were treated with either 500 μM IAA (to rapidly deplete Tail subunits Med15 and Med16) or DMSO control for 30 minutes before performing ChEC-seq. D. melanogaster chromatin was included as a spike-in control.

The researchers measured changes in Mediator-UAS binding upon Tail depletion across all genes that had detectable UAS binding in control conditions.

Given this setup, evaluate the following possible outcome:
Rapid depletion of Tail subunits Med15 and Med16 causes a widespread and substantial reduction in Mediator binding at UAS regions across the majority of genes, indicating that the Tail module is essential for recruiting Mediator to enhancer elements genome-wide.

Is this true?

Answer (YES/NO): NO